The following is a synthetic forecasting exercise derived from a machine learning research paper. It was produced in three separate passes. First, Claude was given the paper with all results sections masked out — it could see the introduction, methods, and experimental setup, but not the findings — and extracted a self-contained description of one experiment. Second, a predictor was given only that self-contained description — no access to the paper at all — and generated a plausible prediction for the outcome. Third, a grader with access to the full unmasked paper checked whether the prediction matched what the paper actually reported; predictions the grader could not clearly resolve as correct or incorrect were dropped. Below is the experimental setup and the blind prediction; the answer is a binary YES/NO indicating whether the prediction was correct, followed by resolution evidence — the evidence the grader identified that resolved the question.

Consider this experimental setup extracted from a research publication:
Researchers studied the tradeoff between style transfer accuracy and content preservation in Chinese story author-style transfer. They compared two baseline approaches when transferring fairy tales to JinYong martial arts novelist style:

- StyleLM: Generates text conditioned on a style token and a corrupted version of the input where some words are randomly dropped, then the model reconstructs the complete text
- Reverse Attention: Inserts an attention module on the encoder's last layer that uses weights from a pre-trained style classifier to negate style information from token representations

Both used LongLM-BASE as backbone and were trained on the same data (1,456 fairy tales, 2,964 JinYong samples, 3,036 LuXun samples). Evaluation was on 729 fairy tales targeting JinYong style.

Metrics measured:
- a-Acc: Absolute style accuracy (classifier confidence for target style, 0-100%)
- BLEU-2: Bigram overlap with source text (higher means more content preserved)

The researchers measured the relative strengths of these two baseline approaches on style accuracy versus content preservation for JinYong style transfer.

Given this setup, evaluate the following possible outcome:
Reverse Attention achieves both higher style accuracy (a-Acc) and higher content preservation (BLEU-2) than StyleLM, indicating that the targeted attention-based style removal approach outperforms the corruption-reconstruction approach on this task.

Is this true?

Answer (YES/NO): NO